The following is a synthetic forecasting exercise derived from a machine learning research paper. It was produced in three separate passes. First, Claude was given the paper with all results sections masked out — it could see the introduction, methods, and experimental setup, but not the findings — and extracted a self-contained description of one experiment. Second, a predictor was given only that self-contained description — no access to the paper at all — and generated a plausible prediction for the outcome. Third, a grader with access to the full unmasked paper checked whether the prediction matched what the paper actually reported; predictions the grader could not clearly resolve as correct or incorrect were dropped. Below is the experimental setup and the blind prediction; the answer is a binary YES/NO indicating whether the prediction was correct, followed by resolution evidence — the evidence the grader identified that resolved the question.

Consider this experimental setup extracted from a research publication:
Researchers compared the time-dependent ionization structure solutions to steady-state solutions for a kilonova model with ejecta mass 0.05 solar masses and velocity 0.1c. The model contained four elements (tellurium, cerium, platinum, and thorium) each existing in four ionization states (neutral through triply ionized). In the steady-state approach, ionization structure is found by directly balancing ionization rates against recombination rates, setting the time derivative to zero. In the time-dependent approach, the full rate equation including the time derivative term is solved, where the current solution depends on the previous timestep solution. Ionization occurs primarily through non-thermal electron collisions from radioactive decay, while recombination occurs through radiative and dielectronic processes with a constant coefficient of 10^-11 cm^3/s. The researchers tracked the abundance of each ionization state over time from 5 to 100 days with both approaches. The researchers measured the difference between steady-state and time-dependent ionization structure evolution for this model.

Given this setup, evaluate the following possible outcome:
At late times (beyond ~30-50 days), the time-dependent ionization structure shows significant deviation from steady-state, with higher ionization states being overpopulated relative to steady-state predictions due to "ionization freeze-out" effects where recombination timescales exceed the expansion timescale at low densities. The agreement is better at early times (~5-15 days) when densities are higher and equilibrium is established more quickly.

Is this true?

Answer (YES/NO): NO